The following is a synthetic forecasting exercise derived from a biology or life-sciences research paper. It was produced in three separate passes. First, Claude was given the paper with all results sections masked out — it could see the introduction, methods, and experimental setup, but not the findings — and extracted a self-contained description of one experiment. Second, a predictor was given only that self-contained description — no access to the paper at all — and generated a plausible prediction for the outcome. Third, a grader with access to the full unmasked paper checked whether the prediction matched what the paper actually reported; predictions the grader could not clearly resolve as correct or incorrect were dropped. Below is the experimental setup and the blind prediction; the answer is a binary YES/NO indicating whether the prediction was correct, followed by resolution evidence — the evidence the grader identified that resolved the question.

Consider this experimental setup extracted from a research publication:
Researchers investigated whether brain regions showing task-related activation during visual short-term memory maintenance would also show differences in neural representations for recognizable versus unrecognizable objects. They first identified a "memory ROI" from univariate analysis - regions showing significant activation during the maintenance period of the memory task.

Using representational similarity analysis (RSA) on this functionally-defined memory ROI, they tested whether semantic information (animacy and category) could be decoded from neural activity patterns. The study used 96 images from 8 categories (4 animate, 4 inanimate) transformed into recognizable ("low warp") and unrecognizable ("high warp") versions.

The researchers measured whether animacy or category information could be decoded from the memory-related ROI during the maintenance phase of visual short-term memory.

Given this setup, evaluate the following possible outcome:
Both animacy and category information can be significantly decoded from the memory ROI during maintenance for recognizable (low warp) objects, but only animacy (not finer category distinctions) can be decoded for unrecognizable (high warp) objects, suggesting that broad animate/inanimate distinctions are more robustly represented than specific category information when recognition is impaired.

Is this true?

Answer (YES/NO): NO